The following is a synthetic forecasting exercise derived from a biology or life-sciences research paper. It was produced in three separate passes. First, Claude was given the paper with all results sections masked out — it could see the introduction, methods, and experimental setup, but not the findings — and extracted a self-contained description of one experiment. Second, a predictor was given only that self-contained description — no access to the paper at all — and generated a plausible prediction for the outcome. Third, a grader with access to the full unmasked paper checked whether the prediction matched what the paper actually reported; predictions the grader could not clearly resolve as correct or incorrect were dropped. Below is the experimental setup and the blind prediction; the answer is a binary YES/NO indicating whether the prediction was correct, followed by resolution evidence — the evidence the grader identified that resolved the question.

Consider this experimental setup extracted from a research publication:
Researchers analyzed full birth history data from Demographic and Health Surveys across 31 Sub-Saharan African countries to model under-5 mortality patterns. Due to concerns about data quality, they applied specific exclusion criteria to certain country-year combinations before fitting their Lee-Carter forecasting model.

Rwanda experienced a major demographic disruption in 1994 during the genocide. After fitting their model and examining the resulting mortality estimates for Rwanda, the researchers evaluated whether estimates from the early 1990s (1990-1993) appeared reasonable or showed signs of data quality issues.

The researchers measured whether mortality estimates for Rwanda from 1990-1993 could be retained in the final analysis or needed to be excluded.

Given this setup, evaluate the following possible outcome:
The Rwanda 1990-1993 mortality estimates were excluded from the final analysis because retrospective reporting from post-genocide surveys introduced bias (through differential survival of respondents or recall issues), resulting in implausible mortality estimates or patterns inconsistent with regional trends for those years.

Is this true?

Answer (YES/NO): YES